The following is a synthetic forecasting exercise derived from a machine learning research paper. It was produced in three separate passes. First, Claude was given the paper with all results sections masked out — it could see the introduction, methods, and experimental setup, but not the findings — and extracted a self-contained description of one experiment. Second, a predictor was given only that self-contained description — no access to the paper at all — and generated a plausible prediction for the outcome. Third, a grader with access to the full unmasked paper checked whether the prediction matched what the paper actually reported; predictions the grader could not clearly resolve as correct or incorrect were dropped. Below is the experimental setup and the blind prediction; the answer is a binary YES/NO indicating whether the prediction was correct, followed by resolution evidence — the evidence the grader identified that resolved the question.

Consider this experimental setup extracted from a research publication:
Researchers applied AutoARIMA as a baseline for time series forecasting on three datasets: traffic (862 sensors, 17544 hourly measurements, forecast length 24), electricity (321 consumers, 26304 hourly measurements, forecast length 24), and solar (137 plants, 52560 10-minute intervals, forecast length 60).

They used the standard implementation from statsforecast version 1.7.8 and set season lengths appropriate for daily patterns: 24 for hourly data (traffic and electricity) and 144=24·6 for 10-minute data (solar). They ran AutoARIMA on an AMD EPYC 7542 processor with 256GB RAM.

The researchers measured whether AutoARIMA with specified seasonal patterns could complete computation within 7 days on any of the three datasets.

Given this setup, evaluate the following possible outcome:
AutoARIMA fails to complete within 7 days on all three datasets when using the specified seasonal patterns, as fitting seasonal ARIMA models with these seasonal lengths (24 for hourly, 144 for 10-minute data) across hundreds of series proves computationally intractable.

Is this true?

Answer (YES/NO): YES